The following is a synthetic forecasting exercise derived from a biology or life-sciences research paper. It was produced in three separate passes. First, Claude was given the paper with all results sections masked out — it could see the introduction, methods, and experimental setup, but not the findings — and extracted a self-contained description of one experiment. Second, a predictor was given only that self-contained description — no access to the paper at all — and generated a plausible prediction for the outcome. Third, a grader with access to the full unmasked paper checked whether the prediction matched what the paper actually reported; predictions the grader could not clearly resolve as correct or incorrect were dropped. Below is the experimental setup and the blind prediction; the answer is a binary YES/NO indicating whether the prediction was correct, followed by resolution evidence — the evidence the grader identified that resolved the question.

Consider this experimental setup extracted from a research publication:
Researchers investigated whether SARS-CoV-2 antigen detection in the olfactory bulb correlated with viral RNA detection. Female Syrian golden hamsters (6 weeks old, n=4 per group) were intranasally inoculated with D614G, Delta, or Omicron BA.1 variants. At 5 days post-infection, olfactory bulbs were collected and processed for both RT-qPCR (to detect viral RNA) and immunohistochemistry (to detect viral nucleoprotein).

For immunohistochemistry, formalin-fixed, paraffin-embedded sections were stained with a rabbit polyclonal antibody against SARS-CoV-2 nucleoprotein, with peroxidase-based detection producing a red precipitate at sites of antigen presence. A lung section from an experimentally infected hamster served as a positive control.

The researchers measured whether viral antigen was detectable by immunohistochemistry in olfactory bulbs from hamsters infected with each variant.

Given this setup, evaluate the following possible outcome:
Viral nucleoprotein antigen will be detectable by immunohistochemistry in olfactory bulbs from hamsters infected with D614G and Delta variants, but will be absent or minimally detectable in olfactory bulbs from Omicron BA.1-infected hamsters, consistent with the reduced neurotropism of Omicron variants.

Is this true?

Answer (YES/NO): NO